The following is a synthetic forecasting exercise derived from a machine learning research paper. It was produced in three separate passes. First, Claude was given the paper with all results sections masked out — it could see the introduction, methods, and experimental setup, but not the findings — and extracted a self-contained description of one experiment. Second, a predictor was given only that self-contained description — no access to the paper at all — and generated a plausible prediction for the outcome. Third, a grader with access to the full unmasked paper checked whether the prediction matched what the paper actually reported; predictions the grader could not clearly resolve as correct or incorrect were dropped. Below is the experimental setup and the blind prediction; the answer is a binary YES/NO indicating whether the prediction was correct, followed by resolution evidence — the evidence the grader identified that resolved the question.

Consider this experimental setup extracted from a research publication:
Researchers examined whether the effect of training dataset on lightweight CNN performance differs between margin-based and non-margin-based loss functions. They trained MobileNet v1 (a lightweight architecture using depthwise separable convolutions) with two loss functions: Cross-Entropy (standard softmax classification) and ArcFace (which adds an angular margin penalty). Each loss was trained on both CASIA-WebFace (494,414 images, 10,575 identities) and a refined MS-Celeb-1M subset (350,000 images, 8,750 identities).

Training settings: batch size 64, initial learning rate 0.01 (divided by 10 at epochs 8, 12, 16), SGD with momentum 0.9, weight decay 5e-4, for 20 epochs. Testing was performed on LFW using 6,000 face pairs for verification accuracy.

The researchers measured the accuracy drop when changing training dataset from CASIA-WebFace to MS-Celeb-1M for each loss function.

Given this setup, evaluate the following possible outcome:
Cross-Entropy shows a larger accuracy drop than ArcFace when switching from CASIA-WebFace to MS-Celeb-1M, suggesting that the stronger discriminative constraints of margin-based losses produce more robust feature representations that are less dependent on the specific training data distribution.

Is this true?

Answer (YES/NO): YES